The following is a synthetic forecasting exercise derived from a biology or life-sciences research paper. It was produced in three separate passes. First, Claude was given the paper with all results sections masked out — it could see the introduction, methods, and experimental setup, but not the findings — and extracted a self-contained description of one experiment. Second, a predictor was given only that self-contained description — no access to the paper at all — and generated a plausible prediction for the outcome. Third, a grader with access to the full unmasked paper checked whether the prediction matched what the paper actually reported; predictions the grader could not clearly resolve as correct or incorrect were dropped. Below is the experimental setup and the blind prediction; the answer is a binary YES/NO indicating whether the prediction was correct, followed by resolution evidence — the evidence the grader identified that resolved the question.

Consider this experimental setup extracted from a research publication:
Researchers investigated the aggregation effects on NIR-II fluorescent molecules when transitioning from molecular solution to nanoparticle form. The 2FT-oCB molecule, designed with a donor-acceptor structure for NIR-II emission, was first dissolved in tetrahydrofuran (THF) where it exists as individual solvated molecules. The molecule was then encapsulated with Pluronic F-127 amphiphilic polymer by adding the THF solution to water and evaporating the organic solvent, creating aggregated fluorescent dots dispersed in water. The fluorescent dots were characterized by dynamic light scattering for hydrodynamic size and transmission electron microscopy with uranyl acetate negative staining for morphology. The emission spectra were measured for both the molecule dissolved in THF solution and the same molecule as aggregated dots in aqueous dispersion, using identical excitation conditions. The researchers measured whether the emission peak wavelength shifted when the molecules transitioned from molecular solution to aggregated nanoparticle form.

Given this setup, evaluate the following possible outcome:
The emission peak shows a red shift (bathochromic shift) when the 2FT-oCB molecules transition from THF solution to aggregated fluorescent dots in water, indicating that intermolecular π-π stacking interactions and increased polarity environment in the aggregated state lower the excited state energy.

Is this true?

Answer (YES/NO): NO